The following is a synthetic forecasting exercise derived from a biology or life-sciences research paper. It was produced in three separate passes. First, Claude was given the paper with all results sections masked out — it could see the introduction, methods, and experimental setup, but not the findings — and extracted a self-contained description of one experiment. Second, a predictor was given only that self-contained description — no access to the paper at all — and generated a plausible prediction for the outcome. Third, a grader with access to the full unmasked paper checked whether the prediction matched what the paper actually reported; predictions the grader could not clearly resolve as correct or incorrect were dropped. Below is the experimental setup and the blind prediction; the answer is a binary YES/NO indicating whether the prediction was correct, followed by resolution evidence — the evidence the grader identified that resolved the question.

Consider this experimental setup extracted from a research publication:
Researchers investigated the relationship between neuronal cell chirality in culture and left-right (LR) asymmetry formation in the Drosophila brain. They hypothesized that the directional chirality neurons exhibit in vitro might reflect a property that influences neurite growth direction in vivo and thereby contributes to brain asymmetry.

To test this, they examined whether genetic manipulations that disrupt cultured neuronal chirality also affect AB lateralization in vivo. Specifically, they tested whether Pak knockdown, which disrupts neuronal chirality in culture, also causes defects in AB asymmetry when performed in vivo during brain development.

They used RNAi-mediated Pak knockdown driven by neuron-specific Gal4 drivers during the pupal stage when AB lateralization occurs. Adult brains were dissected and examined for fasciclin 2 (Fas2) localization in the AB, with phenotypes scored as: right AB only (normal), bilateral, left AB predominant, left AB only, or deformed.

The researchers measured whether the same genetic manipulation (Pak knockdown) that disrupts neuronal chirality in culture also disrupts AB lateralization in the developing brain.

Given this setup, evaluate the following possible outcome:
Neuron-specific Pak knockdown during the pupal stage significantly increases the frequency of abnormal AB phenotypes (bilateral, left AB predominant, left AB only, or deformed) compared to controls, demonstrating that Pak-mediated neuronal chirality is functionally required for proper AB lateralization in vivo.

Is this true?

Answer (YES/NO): NO